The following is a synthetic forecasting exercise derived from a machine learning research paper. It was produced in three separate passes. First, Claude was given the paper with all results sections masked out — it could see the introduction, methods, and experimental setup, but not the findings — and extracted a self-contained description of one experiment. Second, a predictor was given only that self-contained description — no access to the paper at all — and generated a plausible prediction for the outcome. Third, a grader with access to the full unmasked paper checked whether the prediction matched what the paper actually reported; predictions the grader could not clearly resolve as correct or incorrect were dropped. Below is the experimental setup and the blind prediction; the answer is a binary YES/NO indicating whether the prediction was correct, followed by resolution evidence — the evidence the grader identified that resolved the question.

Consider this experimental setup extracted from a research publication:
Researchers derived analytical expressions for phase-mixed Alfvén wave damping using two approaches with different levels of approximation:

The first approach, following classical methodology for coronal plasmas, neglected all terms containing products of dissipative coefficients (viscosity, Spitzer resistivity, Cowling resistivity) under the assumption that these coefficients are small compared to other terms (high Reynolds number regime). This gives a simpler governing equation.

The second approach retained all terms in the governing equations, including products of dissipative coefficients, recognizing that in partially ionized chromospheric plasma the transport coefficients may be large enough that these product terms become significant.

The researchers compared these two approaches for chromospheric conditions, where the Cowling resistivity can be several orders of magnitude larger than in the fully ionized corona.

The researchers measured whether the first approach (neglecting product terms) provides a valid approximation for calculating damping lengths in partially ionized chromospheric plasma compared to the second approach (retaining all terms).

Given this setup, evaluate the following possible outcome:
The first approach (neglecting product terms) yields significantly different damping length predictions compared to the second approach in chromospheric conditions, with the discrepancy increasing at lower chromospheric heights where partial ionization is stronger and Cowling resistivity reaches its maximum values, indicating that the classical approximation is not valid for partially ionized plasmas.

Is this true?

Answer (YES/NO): NO